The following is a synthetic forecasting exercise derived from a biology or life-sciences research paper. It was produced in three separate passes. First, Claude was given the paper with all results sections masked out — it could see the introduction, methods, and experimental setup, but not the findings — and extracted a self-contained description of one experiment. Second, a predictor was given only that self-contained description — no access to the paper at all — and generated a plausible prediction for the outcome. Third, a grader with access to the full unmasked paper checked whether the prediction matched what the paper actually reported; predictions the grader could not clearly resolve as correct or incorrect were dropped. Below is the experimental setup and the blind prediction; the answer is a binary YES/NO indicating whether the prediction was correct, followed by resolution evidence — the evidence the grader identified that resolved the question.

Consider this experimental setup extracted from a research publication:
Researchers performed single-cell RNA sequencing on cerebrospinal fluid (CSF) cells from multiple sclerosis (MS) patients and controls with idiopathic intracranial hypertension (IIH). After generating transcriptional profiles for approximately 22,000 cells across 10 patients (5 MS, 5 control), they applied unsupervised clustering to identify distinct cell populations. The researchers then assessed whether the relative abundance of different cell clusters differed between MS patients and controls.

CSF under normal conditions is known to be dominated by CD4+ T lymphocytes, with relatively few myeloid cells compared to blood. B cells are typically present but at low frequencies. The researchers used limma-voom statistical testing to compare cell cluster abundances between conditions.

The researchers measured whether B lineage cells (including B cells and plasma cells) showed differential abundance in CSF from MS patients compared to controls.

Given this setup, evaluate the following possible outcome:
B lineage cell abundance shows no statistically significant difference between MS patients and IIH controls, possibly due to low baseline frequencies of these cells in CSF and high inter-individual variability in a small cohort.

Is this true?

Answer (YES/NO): NO